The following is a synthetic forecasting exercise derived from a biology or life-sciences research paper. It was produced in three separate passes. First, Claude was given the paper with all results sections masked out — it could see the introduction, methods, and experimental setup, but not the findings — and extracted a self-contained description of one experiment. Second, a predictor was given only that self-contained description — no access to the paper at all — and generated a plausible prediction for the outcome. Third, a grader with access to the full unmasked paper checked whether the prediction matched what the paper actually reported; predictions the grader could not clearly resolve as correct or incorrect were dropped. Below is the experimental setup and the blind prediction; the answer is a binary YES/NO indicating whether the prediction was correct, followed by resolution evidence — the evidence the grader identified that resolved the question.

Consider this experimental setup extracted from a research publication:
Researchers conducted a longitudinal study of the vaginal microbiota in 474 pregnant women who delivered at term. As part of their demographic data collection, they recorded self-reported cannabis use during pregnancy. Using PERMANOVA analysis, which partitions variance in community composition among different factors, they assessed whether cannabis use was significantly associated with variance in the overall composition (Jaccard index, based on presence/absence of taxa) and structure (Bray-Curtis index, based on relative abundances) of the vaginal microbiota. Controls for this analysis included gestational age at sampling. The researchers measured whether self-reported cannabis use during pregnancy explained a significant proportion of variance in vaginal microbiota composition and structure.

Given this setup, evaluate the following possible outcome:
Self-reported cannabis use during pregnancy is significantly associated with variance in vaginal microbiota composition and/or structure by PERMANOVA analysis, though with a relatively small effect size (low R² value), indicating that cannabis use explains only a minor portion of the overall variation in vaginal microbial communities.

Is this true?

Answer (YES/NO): YES